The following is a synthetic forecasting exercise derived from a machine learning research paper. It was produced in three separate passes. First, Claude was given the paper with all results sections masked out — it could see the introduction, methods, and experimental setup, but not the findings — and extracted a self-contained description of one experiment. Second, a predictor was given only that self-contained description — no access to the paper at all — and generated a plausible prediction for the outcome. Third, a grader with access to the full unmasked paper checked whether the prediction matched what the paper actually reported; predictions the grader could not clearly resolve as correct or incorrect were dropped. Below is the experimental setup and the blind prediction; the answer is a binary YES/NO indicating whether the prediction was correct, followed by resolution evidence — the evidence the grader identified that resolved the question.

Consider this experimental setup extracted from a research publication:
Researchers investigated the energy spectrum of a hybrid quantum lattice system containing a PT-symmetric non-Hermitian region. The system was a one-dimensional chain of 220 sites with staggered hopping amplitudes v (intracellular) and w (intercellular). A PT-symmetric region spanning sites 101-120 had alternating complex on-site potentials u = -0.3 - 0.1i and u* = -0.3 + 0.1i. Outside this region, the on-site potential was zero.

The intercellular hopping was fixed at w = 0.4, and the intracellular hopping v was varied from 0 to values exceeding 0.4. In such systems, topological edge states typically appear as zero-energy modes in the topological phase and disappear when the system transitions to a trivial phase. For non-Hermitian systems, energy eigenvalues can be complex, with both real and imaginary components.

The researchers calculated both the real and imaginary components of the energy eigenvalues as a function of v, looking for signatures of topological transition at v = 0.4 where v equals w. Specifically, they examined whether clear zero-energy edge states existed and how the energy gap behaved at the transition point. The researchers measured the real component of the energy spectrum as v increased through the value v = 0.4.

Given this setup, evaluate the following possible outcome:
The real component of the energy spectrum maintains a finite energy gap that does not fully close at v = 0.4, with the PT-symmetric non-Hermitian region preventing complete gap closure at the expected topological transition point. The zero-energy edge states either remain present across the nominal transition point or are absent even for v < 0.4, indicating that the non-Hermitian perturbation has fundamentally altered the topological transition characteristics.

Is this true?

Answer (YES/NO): NO